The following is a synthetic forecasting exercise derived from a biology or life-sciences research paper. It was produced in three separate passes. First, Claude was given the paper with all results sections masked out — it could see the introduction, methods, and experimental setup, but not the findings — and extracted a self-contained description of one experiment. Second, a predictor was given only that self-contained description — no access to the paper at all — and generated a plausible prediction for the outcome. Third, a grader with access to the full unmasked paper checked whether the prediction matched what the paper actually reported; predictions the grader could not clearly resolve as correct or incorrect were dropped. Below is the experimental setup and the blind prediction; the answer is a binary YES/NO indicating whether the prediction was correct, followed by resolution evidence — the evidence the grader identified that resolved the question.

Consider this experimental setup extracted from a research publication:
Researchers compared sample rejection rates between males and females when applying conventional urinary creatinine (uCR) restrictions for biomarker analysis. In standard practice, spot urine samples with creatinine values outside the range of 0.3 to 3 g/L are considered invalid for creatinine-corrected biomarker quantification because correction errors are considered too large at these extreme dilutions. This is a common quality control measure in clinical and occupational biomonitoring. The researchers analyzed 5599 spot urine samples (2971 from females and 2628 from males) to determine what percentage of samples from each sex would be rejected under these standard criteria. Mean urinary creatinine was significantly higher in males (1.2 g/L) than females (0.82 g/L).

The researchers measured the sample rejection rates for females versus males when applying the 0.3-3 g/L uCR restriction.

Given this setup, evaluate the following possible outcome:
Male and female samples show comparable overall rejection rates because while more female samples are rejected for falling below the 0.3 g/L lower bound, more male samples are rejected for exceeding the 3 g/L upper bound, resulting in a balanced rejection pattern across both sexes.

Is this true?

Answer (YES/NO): NO